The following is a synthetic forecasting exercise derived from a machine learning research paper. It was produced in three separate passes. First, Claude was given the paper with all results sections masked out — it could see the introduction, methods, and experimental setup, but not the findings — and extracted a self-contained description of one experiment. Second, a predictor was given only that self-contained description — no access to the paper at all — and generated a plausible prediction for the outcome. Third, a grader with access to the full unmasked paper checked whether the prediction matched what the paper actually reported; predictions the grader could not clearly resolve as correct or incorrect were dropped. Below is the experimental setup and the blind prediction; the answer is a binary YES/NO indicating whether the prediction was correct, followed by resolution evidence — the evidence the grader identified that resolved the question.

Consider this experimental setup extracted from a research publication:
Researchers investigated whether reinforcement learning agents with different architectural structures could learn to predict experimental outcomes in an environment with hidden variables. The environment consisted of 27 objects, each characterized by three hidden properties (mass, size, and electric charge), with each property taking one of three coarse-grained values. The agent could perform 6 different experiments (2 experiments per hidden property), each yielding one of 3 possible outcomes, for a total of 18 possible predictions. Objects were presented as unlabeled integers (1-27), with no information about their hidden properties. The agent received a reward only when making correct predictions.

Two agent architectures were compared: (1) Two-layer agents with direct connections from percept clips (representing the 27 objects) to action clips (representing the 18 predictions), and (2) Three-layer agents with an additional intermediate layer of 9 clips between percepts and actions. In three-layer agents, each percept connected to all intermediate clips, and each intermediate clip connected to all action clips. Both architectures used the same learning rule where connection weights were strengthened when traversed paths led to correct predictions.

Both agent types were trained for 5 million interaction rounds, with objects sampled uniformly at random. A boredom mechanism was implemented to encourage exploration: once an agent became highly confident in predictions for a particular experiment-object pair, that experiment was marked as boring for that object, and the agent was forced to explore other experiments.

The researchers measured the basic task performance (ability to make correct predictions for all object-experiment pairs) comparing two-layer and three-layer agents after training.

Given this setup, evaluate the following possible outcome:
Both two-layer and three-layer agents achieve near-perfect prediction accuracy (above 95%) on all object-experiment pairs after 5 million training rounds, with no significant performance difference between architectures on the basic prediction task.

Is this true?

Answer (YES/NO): NO